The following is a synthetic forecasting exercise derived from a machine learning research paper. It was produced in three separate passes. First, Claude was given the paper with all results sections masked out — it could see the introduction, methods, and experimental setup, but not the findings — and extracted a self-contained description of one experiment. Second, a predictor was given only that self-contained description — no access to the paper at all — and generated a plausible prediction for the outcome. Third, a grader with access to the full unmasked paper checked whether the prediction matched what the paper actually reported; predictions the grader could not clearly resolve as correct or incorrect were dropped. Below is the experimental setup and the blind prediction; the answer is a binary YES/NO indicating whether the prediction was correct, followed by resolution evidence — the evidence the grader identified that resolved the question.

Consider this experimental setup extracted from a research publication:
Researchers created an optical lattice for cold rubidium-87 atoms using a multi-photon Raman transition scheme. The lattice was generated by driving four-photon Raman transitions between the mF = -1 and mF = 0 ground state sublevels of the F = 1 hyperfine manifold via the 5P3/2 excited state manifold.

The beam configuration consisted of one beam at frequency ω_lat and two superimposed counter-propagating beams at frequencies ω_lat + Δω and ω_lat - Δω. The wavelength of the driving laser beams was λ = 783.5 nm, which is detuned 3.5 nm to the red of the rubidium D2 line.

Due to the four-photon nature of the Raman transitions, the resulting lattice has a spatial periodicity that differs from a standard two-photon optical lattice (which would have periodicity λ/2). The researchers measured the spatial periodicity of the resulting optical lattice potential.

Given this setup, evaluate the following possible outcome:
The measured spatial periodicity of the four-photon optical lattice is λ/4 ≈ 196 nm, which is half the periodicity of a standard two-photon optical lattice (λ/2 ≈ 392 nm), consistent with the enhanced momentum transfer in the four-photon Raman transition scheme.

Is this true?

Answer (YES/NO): YES